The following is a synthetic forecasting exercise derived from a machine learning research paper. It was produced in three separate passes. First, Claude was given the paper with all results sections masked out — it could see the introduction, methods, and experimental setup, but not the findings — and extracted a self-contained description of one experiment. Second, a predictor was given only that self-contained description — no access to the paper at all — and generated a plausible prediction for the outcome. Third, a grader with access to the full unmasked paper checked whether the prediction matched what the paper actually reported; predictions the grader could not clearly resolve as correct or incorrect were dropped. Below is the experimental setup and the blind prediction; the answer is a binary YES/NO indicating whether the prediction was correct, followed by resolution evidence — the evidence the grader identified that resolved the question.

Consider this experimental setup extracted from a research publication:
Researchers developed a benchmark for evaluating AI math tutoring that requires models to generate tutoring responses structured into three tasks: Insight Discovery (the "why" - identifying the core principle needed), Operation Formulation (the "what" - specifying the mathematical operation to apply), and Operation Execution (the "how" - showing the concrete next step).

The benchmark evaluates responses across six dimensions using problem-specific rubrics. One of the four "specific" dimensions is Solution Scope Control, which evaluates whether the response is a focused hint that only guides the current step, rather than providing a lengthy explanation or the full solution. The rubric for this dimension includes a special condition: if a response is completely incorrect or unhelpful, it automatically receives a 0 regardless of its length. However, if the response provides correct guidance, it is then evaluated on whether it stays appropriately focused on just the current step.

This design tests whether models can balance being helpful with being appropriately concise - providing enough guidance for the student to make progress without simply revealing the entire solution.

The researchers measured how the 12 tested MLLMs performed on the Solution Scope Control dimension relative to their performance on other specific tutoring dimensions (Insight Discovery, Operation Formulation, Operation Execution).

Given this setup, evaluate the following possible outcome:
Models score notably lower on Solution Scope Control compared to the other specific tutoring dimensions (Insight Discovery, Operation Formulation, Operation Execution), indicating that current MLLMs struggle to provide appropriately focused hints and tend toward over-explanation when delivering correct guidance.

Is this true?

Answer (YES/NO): YES